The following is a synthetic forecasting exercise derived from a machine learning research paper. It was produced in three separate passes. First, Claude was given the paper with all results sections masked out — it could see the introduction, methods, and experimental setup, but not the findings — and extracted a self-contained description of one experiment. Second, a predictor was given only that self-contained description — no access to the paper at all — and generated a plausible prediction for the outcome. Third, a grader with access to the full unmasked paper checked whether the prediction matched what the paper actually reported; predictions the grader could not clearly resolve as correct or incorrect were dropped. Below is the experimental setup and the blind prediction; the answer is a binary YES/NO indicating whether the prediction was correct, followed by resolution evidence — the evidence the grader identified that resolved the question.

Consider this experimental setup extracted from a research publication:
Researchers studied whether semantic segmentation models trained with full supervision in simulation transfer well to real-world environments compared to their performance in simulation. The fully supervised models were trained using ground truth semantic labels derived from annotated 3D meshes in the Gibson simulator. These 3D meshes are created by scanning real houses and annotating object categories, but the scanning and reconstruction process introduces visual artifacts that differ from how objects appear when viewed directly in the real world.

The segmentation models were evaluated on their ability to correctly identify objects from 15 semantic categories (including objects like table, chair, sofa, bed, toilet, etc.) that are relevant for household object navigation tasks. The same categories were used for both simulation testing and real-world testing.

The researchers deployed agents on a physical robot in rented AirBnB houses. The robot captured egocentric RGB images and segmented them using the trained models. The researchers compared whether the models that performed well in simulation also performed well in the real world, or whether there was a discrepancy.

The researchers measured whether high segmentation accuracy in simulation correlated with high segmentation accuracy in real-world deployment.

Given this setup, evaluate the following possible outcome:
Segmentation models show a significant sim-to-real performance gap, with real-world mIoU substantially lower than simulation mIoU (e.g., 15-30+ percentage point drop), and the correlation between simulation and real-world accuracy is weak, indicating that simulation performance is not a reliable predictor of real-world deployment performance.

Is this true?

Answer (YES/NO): NO